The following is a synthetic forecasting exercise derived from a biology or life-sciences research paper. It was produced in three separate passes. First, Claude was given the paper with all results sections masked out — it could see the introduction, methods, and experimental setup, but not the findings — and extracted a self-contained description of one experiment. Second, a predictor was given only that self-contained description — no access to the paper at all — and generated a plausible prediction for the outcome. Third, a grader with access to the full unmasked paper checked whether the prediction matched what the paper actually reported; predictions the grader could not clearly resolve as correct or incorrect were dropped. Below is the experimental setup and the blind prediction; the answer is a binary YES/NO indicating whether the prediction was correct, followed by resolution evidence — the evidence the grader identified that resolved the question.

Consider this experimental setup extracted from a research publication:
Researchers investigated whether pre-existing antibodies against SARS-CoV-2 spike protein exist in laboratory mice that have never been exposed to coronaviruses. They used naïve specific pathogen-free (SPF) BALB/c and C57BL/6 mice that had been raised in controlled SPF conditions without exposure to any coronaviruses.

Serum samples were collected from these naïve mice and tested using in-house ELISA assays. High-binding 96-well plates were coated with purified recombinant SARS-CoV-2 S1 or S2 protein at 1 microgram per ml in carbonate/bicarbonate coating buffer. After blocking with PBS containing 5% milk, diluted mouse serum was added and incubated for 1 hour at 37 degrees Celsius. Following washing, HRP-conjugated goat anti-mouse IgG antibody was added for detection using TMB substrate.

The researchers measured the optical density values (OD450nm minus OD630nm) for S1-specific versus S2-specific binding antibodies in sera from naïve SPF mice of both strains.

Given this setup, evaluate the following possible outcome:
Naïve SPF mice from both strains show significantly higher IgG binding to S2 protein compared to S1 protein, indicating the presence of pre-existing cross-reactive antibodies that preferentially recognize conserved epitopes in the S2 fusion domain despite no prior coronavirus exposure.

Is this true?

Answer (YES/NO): YES